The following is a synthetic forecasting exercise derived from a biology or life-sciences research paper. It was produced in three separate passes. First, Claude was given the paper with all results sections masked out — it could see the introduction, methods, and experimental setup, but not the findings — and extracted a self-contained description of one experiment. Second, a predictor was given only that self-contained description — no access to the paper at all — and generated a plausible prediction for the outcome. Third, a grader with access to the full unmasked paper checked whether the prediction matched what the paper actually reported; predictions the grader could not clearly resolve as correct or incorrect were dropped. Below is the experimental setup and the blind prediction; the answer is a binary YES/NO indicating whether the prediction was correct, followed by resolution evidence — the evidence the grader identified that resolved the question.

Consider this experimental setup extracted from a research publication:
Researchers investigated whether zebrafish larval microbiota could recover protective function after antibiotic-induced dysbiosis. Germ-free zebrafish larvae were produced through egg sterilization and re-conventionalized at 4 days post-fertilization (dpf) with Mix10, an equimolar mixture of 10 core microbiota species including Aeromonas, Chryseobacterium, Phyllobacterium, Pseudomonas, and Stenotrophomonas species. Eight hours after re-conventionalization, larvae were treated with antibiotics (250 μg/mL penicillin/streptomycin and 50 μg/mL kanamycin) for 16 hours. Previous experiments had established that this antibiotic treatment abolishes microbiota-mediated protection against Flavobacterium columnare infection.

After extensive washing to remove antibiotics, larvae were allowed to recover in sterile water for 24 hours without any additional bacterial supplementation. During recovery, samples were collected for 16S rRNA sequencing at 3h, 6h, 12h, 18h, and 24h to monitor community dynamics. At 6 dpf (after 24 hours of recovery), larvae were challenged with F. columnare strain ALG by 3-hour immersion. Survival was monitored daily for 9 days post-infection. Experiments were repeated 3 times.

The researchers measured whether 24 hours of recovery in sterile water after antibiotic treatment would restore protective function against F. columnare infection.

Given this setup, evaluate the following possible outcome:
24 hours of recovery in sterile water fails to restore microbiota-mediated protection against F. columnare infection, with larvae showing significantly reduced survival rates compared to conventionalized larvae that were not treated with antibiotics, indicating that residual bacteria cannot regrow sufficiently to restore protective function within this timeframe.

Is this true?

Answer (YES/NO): NO